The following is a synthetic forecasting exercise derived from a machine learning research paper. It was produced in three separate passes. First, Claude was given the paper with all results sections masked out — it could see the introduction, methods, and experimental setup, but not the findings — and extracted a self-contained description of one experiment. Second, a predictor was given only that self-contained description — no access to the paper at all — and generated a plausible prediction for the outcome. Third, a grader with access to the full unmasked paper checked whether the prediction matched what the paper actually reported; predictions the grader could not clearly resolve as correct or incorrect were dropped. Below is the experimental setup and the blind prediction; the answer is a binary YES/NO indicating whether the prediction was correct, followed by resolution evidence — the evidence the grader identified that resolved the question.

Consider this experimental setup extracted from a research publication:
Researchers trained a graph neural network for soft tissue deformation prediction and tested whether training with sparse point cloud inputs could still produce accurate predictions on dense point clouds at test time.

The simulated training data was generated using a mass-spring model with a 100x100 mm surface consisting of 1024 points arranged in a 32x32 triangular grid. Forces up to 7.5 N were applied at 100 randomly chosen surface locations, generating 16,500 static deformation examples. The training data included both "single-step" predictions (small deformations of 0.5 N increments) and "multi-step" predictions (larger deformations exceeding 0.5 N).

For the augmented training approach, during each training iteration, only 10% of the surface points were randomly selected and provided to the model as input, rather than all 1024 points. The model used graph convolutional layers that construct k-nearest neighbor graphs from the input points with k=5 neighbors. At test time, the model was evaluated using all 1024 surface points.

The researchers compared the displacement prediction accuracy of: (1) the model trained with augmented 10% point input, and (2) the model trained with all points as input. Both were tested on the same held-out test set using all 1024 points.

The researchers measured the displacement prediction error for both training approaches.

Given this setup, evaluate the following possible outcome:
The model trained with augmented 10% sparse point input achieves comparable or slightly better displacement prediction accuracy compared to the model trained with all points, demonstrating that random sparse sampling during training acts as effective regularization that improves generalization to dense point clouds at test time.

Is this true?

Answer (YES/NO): NO